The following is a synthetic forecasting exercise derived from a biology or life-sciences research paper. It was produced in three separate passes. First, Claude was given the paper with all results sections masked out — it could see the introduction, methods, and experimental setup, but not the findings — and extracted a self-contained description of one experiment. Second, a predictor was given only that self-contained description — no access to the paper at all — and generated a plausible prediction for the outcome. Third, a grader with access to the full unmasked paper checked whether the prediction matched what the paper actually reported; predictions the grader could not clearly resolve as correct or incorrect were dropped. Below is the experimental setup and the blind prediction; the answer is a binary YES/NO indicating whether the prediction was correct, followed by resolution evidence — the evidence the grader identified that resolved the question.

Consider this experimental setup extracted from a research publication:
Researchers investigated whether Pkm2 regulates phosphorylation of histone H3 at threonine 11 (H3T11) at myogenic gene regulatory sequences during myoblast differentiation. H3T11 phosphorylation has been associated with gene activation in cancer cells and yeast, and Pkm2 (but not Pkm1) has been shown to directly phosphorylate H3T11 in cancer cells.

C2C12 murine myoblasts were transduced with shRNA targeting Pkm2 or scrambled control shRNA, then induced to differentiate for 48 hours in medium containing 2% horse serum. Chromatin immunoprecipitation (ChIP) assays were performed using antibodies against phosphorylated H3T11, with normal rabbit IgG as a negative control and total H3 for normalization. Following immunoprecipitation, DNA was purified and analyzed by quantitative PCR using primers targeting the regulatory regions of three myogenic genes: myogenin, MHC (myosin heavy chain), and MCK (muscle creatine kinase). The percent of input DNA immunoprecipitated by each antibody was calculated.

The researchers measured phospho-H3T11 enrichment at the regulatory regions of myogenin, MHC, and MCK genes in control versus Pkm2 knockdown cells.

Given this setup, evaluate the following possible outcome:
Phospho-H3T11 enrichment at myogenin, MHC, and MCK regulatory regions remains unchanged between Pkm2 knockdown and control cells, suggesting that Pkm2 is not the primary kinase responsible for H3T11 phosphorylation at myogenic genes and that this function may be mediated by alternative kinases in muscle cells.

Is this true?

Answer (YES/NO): NO